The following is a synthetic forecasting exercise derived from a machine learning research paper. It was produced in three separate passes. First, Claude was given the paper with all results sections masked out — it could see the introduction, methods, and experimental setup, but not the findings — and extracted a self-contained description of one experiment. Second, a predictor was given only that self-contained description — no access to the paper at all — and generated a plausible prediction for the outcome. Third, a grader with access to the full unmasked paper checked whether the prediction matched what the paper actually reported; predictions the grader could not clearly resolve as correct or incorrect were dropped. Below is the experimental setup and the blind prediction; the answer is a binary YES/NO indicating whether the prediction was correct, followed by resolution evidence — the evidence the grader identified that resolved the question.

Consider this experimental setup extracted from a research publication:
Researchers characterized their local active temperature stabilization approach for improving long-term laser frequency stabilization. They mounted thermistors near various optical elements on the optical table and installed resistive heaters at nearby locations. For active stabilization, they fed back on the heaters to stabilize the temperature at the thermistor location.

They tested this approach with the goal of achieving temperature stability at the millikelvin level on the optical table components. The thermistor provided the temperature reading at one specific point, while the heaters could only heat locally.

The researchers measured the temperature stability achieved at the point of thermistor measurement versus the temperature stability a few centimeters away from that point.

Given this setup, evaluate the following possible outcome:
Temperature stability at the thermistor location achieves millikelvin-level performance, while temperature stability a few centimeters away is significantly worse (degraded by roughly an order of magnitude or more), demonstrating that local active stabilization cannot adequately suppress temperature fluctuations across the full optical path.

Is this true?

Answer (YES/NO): YES